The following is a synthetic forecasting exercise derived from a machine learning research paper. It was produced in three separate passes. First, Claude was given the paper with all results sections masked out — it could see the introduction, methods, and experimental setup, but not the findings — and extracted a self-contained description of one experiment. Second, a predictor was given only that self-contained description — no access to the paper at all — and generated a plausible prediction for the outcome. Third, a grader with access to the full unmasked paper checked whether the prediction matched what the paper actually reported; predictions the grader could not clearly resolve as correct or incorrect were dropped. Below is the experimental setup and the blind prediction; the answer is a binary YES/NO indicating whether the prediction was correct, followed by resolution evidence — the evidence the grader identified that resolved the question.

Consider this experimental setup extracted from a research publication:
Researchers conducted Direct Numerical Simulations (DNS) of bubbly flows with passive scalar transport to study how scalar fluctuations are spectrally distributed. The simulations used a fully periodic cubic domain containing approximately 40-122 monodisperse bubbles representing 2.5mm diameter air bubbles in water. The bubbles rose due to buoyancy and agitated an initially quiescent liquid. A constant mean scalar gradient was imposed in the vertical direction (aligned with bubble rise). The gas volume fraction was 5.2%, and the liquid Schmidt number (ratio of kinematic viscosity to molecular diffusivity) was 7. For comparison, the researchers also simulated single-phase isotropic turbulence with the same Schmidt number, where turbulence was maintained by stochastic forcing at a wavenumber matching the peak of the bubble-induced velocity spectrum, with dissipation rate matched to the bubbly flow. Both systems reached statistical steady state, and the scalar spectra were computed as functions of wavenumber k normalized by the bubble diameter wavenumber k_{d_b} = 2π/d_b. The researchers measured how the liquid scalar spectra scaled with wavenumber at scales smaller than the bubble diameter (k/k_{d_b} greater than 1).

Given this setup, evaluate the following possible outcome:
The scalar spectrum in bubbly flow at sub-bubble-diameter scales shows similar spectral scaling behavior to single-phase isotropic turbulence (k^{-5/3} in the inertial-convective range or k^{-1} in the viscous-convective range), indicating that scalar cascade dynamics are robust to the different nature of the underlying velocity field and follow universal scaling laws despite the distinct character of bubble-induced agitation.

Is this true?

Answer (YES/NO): NO